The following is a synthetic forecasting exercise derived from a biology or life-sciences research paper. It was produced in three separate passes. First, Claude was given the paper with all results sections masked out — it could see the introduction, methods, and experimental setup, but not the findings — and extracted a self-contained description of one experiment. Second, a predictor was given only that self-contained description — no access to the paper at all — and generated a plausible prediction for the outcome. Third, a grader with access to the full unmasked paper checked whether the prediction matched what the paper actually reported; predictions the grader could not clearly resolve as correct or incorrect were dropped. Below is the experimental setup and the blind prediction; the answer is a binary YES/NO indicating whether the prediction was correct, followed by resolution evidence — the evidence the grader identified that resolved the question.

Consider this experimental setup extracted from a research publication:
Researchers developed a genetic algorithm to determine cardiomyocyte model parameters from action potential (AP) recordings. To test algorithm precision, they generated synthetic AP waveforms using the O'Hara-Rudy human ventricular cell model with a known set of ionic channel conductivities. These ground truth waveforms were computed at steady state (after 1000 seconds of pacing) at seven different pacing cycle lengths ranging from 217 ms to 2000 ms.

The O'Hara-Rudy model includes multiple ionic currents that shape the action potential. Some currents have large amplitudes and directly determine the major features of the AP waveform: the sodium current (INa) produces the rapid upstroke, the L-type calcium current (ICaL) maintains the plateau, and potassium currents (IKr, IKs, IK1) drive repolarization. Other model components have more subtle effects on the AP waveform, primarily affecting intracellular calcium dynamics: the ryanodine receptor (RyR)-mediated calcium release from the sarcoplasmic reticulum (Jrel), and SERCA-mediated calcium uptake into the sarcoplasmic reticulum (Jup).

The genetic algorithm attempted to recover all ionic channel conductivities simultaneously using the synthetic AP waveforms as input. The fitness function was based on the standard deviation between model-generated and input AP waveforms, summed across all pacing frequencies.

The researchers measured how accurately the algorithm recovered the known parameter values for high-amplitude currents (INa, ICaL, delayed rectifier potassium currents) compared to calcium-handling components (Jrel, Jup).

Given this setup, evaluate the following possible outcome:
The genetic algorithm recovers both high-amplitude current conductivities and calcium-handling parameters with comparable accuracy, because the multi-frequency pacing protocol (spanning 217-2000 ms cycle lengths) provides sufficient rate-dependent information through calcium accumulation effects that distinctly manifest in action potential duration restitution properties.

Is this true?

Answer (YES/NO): NO